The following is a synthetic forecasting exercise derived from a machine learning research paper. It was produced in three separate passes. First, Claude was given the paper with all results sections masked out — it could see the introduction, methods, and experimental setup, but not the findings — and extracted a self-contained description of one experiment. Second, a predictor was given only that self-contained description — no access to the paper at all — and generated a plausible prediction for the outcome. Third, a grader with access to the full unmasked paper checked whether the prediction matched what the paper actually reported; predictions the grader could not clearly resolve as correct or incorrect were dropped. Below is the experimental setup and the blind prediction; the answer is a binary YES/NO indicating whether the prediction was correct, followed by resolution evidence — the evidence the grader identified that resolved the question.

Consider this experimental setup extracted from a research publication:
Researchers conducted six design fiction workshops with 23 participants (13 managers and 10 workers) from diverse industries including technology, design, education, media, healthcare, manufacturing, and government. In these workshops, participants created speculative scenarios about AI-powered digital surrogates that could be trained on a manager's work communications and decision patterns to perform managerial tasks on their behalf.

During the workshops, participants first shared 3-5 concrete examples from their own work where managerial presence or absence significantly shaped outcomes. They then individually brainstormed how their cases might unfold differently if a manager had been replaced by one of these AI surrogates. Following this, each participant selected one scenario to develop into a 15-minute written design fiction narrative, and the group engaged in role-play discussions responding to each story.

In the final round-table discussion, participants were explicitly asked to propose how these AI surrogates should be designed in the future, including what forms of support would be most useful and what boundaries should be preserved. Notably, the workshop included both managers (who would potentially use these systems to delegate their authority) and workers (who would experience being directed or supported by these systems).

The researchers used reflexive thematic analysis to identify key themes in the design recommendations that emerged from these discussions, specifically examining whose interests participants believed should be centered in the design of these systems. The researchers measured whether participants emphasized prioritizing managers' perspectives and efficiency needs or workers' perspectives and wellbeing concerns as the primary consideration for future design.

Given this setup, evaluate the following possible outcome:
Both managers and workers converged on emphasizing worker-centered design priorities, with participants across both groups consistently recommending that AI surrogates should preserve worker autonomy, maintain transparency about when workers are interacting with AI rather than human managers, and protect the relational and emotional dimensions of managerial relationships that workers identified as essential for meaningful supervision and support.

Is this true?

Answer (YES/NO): NO